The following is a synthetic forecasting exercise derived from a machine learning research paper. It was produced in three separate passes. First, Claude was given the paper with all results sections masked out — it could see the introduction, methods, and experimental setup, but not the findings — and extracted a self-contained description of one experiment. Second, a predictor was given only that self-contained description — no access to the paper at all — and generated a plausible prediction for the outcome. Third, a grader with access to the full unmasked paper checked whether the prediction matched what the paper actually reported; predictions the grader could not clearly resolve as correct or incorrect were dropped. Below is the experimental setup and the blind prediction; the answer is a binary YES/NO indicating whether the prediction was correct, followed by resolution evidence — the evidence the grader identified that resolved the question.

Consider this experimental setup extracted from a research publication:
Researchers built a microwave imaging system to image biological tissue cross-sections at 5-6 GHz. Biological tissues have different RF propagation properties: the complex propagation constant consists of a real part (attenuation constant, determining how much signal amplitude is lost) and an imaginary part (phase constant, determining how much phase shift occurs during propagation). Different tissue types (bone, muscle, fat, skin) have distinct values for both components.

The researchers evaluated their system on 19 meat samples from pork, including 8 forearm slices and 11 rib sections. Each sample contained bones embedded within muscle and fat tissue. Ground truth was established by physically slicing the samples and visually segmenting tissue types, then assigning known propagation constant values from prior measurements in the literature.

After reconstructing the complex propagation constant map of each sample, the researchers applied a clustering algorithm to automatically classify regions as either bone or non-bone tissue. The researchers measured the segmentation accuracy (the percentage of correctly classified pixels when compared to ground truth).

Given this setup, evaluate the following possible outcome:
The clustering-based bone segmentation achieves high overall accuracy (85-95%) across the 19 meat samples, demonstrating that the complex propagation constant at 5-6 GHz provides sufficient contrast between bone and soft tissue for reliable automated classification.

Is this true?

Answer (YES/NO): YES